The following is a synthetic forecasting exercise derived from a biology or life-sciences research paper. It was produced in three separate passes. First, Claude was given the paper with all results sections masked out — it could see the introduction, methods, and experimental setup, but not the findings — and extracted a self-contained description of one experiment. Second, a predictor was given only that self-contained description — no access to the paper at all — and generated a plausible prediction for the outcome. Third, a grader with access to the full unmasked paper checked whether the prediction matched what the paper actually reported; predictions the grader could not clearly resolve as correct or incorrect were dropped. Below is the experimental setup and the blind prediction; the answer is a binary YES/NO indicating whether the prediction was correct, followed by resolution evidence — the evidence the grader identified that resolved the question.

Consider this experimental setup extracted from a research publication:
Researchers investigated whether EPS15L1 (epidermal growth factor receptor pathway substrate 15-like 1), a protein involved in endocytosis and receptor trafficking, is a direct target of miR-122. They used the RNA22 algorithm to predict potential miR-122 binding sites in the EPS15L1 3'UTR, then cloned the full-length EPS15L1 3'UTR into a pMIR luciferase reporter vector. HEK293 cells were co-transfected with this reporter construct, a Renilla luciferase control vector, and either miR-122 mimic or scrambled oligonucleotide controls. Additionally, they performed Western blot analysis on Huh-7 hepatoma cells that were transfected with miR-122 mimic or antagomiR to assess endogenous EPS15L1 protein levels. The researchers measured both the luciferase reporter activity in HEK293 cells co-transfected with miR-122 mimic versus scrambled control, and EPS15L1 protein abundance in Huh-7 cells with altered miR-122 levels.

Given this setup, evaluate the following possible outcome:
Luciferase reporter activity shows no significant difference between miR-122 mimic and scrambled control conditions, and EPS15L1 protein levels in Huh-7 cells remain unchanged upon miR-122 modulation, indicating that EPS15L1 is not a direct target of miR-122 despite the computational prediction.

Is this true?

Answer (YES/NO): NO